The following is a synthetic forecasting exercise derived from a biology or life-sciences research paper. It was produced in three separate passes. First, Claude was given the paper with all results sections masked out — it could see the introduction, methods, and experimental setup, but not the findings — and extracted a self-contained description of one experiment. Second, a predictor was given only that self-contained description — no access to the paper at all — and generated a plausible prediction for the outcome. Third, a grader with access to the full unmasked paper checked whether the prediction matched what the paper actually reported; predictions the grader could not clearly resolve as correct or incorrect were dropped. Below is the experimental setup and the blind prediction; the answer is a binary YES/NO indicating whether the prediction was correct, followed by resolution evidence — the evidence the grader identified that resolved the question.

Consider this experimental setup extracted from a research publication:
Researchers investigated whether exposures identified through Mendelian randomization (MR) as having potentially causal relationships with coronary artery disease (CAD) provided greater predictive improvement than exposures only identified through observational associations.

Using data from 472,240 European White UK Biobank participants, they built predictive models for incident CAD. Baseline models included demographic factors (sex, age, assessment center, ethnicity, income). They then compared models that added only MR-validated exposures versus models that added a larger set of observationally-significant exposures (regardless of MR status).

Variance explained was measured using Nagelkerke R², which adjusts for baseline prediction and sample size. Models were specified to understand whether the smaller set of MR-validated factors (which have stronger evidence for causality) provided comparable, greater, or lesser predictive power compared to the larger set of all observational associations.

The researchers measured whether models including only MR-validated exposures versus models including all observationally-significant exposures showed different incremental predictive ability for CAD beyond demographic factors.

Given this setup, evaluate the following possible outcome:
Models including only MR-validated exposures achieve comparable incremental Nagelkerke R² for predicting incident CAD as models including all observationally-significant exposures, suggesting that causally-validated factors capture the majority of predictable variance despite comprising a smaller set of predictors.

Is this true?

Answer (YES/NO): NO